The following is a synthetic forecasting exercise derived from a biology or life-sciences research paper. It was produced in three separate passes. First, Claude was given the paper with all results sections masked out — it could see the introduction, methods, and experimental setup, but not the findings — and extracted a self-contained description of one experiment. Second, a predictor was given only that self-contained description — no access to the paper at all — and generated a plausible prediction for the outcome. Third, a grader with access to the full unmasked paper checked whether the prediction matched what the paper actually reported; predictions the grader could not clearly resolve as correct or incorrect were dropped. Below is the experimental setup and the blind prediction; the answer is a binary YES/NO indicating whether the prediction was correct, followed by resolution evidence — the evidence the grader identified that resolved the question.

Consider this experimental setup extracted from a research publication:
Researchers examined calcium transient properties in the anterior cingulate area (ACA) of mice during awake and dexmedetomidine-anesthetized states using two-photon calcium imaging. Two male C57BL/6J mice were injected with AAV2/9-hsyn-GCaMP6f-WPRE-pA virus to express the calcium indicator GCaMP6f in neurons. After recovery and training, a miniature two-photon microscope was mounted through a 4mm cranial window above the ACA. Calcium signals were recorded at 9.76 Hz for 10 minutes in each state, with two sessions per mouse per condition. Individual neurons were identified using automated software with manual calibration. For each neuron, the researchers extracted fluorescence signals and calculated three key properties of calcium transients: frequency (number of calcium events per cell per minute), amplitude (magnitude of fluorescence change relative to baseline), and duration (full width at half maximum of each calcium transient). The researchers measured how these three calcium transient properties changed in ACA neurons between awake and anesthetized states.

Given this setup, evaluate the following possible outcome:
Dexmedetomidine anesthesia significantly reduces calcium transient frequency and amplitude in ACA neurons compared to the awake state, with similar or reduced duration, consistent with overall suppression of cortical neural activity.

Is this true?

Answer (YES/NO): NO